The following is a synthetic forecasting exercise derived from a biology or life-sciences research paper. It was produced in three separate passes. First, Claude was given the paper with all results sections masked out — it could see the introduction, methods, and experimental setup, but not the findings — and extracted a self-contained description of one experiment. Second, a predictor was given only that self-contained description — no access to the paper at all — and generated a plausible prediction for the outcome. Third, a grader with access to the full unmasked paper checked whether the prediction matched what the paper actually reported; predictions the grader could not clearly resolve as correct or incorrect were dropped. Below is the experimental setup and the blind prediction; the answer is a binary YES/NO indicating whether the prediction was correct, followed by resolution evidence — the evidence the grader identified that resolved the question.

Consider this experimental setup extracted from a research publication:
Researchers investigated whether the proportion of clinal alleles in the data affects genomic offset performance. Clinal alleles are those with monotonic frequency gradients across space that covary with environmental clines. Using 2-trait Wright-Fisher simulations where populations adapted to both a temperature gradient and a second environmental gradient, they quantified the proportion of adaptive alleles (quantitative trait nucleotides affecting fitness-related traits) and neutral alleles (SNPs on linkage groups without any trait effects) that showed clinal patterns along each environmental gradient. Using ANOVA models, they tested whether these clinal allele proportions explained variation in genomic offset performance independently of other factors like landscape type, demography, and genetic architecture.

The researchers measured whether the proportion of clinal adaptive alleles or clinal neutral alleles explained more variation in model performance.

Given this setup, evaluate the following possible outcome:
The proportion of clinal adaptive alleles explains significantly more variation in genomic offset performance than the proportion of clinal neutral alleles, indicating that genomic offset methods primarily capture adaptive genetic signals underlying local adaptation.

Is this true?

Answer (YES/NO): NO